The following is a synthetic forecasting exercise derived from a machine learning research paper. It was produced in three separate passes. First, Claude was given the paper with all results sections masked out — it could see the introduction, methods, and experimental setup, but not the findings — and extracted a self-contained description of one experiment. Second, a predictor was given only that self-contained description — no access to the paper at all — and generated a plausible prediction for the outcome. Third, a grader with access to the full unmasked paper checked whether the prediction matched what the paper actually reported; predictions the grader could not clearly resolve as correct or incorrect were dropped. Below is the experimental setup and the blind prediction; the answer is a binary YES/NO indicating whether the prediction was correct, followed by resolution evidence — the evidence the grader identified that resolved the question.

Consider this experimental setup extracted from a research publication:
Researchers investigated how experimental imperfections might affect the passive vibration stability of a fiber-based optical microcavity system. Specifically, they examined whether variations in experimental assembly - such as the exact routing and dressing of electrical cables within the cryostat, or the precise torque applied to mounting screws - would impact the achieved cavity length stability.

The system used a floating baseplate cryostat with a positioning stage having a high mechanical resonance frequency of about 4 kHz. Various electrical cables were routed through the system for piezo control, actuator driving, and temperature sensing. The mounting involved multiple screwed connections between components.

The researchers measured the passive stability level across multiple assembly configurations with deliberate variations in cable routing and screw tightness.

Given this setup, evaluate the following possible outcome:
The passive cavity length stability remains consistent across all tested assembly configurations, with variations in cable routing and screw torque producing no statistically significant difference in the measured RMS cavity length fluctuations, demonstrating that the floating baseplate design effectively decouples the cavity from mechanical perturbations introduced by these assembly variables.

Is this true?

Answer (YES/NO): YES